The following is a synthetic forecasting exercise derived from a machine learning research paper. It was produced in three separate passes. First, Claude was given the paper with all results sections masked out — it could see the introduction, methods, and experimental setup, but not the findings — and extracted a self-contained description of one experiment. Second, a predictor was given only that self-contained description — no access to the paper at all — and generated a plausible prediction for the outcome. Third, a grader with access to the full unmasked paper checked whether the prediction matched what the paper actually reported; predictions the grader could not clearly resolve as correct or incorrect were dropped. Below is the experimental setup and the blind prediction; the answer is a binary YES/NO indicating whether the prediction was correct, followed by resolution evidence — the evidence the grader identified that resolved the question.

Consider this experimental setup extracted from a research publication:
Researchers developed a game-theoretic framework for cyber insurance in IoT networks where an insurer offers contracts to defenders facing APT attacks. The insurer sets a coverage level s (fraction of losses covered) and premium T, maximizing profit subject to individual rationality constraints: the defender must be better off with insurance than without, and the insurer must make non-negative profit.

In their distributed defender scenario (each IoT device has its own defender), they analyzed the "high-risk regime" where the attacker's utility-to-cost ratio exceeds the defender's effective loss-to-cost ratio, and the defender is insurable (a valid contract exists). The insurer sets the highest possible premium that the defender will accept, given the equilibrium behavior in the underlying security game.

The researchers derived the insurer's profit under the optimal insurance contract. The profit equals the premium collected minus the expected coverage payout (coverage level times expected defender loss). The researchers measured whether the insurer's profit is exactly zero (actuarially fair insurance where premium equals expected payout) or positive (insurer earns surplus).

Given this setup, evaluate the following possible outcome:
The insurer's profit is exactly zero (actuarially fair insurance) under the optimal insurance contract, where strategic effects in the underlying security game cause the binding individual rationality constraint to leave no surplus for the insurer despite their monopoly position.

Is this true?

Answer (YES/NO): NO